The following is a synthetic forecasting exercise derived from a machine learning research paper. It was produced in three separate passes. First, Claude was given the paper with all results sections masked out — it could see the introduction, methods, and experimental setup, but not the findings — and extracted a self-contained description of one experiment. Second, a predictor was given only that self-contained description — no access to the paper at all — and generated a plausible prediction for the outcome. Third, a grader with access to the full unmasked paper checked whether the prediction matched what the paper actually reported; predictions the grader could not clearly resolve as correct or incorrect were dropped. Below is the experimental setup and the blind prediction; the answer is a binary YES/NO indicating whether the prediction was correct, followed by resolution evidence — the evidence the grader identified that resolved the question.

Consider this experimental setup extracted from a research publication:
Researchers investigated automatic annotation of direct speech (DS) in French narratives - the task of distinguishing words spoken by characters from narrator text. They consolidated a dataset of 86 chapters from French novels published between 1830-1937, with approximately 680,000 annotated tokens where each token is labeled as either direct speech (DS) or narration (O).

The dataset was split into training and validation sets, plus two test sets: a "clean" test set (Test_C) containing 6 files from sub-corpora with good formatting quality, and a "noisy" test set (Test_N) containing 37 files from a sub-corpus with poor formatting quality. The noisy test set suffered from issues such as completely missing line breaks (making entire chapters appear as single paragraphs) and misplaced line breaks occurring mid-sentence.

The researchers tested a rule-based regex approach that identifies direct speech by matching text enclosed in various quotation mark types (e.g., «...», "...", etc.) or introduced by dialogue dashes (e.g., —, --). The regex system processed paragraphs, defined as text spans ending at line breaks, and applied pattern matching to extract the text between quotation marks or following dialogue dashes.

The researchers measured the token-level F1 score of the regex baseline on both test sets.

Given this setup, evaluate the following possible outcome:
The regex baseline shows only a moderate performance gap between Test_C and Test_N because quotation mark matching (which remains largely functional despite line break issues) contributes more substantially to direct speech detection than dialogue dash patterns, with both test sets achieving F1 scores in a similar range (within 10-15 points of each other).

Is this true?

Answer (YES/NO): NO